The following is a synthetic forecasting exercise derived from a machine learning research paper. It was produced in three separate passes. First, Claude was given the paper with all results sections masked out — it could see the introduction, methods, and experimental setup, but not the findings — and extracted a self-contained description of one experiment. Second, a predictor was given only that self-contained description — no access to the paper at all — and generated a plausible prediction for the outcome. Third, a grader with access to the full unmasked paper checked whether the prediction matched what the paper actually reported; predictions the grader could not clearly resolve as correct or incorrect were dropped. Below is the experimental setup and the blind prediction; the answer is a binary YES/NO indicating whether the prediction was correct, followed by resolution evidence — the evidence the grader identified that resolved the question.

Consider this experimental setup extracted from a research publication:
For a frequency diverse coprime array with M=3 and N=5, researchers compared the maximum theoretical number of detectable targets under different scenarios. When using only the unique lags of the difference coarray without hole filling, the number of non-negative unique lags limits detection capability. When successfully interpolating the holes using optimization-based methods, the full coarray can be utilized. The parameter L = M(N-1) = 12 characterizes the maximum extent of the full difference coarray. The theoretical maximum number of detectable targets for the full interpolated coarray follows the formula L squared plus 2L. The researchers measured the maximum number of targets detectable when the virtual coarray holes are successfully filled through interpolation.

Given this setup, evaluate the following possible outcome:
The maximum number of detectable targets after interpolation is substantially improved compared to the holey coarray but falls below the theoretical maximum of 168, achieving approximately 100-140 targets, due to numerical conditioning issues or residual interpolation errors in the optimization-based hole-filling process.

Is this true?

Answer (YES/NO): NO